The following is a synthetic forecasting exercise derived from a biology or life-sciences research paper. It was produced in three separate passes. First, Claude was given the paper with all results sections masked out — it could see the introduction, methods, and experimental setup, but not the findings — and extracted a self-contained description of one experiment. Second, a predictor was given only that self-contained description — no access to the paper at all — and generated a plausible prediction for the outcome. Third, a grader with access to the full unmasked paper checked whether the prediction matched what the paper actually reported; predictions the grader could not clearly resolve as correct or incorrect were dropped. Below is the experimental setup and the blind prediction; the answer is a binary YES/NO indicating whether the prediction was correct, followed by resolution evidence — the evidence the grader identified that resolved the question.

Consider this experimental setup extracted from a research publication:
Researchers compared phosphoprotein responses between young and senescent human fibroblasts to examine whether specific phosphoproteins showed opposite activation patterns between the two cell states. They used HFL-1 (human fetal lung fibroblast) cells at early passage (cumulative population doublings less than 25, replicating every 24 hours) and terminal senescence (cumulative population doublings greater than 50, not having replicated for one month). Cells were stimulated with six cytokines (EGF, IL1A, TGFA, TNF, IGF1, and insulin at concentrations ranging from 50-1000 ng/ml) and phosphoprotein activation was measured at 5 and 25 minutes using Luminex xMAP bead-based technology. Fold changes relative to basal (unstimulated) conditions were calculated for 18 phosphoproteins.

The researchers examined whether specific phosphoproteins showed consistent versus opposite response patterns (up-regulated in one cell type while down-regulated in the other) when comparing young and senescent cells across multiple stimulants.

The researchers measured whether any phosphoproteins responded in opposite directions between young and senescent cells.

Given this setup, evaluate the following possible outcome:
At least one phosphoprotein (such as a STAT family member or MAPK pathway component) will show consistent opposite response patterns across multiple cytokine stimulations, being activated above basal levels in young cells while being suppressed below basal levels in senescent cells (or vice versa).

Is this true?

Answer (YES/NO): YES